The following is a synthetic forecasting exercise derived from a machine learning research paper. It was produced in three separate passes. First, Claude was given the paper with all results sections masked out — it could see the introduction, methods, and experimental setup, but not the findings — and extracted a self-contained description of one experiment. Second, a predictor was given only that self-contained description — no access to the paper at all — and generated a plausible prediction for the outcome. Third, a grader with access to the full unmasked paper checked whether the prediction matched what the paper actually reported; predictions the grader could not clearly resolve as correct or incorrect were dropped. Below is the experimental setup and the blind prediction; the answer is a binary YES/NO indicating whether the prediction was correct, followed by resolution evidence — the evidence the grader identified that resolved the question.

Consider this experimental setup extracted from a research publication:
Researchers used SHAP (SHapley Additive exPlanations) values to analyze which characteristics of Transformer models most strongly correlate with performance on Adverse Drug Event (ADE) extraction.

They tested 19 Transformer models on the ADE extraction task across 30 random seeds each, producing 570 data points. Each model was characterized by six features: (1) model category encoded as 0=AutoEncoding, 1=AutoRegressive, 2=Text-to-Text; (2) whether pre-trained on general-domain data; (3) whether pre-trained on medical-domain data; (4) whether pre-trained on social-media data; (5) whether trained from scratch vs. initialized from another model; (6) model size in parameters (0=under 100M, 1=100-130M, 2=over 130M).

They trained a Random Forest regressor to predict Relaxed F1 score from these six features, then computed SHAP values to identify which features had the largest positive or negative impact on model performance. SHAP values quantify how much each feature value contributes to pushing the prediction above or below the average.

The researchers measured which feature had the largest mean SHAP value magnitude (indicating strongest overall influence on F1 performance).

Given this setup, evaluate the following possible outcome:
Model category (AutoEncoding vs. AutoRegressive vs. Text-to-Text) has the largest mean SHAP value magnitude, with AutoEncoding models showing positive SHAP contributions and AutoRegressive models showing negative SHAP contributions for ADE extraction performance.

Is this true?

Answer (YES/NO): YES